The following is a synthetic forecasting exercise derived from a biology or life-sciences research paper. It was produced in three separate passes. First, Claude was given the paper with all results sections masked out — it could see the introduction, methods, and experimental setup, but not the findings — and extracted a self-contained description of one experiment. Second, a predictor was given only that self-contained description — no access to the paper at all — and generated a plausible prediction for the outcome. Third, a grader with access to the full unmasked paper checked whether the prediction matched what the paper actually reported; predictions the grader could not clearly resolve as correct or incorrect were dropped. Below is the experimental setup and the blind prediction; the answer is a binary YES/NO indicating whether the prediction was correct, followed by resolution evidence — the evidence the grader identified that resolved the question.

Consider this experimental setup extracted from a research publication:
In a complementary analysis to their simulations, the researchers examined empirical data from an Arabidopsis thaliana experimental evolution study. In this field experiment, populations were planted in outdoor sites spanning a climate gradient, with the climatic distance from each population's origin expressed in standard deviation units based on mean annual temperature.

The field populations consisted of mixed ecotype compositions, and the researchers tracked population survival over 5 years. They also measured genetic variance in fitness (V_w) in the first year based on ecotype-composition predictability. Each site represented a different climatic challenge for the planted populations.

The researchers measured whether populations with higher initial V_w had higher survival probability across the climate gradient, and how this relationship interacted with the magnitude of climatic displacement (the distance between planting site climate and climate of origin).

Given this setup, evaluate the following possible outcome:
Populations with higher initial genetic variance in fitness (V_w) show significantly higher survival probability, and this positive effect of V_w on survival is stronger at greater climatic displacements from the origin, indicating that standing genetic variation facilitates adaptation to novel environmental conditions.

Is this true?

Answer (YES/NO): YES